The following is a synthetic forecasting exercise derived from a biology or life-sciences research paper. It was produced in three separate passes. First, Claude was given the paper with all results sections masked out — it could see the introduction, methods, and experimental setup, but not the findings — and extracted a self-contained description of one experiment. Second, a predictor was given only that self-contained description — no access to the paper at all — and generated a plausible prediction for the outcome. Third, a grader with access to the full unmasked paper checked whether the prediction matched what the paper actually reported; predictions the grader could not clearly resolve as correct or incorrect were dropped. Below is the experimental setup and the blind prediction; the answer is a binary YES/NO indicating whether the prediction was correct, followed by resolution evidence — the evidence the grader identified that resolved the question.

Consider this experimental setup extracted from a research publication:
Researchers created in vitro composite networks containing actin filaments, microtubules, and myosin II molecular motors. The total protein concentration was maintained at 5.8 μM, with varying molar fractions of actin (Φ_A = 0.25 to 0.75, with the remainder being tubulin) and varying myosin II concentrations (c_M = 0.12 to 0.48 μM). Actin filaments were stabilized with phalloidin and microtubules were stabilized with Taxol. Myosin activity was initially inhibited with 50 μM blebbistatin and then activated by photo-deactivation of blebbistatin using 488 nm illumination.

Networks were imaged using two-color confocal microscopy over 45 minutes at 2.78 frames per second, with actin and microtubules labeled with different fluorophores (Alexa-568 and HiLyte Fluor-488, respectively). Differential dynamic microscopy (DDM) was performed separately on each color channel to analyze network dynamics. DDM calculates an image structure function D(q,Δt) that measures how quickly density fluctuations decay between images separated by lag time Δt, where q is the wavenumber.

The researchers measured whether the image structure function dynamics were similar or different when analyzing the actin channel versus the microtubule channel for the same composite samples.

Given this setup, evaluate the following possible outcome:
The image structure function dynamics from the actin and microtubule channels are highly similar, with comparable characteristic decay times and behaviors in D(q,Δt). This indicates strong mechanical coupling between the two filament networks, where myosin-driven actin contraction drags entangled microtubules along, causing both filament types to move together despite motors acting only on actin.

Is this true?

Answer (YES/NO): YES